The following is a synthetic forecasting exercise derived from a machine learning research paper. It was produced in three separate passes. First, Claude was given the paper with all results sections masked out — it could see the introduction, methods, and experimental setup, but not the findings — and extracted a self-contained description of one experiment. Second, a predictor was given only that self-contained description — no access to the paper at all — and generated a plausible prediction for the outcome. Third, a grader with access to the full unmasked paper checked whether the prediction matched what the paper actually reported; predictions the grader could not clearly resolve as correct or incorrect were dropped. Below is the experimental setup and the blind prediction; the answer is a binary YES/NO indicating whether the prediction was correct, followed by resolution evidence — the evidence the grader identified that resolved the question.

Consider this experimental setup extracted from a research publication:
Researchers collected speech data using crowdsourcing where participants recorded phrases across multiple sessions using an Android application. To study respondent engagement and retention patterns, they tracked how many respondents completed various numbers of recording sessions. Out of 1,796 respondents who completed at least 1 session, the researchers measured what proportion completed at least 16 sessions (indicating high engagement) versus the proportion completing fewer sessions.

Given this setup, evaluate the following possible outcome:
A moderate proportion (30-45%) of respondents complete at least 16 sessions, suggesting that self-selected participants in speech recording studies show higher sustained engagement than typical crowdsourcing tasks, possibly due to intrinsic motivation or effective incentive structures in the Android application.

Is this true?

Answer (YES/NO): YES